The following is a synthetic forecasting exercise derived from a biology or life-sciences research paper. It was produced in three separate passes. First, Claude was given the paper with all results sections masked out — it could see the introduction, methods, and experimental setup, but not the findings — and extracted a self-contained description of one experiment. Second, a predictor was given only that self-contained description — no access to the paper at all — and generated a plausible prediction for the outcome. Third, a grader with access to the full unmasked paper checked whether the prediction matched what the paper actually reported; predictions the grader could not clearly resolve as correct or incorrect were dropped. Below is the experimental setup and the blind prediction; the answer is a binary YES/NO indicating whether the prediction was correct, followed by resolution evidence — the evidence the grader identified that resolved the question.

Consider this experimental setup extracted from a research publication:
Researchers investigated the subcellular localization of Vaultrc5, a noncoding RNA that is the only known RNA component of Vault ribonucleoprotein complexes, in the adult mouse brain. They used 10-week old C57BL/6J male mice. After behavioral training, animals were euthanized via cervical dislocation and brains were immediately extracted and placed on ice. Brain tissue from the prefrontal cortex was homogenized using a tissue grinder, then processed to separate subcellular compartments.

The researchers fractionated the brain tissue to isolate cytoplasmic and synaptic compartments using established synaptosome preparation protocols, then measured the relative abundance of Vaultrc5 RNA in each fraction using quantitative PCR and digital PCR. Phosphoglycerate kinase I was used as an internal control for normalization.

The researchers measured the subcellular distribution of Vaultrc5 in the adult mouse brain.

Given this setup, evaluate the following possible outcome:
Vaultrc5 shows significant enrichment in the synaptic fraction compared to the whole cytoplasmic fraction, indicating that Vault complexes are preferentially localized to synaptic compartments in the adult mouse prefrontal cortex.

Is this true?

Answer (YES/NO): NO